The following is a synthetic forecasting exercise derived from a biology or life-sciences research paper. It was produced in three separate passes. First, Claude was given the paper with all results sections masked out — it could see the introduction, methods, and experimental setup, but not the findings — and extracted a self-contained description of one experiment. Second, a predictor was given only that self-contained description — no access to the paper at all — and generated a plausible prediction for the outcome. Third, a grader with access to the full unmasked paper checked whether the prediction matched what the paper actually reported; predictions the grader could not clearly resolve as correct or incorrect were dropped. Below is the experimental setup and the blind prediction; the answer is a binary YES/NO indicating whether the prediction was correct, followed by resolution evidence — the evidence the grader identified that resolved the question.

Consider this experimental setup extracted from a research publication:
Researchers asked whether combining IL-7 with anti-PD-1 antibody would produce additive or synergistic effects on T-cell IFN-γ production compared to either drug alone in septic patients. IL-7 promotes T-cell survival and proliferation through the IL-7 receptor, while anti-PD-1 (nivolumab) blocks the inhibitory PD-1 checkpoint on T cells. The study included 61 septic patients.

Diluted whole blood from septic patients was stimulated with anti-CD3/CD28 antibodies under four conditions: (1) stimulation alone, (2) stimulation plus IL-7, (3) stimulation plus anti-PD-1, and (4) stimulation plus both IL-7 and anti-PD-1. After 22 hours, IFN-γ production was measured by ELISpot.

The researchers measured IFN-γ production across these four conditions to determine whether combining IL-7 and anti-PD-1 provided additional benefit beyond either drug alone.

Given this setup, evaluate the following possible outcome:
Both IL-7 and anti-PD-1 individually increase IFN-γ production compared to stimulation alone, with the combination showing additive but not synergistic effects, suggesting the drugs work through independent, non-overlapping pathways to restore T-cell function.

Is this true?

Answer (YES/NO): NO